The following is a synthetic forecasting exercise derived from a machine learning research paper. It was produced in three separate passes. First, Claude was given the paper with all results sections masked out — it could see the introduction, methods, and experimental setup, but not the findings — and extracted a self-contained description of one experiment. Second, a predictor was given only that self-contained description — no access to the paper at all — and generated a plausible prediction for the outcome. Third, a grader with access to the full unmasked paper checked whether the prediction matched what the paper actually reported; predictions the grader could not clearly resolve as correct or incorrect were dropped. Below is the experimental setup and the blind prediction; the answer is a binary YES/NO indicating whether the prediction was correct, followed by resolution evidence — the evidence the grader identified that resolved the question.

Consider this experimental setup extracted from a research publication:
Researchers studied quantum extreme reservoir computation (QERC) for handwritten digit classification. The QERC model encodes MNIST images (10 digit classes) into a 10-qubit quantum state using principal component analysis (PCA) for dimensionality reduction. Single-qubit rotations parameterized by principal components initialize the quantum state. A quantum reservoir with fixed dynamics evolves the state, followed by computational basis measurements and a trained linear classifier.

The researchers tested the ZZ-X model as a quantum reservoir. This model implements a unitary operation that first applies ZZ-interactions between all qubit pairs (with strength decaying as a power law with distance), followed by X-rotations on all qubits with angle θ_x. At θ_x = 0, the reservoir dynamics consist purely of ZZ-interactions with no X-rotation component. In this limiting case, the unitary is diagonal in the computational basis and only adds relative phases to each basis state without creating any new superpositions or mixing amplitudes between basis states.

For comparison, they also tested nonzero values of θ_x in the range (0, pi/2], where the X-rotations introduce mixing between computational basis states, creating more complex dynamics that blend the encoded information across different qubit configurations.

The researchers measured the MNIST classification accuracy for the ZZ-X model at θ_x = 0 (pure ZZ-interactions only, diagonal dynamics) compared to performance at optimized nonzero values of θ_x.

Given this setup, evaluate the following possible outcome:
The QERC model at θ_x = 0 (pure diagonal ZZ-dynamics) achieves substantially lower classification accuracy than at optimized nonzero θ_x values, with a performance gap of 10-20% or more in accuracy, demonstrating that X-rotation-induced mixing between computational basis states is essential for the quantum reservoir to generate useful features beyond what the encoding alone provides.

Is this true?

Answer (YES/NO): NO